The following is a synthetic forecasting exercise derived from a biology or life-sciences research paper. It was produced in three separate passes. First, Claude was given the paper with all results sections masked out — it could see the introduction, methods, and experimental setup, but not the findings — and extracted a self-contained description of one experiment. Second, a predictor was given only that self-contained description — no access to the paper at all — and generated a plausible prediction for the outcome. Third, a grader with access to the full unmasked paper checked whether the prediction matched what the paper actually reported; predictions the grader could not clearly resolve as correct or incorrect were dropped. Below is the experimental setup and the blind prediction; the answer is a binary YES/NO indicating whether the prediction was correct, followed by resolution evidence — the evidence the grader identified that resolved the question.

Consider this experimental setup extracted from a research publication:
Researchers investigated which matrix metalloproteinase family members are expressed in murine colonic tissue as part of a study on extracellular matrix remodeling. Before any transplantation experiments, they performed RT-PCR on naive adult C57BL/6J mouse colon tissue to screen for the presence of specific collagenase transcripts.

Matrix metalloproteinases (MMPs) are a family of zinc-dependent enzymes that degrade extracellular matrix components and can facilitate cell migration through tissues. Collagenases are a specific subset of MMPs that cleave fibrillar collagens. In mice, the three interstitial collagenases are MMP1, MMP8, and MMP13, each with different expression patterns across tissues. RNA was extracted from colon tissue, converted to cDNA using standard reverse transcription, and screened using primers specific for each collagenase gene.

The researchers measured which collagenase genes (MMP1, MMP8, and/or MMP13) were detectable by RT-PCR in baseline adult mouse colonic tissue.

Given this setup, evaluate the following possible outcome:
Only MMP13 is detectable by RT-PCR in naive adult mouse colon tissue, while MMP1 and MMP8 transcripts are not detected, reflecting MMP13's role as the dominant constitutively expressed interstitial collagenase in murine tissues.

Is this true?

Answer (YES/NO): YES